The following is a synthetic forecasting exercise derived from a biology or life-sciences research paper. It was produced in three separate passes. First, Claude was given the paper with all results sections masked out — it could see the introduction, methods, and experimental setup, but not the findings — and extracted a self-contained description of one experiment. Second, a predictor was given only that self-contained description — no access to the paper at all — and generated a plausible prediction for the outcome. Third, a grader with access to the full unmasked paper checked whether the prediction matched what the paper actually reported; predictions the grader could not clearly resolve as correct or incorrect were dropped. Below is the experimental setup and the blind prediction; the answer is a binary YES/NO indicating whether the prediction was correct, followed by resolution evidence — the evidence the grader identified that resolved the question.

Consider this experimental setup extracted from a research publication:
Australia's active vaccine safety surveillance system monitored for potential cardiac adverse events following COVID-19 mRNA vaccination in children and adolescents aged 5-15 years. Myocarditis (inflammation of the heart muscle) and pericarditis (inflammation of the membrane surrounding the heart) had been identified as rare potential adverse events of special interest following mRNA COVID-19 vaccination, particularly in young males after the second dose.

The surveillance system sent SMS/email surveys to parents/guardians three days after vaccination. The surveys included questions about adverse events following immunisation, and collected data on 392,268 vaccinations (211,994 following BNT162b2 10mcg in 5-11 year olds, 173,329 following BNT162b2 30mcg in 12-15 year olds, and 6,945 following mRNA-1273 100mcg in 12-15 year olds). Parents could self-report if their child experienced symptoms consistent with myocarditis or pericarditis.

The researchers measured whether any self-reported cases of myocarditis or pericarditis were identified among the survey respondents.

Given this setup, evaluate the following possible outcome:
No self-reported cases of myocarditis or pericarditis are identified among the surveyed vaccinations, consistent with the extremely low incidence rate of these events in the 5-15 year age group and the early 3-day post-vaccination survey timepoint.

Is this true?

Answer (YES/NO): YES